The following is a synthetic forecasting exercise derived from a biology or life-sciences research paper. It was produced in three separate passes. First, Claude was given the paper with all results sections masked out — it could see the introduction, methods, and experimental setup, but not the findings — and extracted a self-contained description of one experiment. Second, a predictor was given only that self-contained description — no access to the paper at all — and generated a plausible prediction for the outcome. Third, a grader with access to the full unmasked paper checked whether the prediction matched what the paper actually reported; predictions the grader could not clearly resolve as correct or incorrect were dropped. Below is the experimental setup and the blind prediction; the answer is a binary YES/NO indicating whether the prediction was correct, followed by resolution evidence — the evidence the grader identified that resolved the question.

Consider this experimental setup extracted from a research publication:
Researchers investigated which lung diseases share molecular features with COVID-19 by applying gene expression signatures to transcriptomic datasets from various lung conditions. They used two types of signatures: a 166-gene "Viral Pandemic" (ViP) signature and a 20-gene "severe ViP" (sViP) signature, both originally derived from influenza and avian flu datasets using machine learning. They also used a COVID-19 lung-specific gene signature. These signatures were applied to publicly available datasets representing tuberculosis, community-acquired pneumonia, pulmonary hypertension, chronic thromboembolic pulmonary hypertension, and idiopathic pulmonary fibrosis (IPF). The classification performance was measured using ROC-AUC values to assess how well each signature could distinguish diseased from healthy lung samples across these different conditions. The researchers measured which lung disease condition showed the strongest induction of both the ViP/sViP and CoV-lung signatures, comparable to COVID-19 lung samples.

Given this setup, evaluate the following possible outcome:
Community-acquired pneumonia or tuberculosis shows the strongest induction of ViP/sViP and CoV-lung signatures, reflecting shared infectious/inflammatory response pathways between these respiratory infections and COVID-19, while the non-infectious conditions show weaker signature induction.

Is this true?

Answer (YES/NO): NO